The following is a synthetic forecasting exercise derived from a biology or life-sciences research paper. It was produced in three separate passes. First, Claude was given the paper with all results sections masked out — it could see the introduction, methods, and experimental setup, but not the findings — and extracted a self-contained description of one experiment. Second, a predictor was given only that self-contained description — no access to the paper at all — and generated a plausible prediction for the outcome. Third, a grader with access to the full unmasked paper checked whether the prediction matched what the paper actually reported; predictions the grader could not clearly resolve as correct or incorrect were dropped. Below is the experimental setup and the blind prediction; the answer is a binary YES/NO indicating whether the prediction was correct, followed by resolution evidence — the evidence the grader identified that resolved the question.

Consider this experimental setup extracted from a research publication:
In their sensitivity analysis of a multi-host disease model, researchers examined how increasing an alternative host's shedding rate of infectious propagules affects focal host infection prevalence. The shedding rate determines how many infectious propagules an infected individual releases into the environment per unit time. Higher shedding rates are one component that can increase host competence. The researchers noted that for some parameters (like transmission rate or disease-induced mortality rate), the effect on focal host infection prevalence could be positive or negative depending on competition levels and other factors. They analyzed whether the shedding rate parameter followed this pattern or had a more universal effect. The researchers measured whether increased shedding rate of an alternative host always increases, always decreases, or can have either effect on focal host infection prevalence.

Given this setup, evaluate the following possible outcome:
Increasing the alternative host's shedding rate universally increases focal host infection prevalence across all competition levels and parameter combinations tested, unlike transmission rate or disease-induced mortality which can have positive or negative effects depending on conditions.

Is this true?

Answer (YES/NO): YES